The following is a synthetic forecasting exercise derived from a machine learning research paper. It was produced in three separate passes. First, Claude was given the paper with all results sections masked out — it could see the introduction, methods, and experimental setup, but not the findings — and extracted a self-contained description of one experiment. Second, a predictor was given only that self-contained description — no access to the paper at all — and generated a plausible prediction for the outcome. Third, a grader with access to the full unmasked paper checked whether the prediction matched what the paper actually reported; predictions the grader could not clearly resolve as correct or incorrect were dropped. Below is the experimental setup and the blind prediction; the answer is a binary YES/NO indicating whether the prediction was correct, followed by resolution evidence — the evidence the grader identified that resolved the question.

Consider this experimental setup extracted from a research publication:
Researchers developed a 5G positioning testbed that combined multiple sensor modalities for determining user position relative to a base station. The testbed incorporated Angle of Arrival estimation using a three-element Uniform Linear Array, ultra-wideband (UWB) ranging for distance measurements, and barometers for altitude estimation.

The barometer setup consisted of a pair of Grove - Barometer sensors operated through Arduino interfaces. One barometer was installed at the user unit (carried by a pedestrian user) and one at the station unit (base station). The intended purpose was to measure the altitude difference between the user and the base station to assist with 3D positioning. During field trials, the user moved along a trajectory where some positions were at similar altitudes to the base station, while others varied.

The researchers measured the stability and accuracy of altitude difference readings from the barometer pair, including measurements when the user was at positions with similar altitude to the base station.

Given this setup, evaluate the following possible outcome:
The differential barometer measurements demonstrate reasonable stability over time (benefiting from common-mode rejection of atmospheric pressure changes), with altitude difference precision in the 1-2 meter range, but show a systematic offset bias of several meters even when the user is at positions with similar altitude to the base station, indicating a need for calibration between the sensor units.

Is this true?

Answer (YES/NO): NO